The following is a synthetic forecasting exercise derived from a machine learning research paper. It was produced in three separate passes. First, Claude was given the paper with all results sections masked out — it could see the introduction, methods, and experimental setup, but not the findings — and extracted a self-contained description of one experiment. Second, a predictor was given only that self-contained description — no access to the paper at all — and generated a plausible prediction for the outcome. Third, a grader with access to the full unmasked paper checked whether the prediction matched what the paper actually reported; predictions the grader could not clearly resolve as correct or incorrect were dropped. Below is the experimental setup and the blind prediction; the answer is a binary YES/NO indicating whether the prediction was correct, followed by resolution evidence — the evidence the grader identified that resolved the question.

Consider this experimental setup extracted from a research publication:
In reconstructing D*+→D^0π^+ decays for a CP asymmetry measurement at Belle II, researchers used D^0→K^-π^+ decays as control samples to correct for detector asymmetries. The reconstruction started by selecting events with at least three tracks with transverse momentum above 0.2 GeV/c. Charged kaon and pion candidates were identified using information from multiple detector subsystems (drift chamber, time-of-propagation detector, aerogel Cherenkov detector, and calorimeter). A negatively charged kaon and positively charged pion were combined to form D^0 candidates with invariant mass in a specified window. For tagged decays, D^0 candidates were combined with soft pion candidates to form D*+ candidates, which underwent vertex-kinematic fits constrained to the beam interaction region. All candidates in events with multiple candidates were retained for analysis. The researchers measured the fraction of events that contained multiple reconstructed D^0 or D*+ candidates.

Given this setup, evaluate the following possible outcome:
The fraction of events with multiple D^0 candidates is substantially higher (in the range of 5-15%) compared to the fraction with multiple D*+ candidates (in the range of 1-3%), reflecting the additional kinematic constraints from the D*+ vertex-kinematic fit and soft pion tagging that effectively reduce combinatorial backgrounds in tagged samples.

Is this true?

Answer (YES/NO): NO